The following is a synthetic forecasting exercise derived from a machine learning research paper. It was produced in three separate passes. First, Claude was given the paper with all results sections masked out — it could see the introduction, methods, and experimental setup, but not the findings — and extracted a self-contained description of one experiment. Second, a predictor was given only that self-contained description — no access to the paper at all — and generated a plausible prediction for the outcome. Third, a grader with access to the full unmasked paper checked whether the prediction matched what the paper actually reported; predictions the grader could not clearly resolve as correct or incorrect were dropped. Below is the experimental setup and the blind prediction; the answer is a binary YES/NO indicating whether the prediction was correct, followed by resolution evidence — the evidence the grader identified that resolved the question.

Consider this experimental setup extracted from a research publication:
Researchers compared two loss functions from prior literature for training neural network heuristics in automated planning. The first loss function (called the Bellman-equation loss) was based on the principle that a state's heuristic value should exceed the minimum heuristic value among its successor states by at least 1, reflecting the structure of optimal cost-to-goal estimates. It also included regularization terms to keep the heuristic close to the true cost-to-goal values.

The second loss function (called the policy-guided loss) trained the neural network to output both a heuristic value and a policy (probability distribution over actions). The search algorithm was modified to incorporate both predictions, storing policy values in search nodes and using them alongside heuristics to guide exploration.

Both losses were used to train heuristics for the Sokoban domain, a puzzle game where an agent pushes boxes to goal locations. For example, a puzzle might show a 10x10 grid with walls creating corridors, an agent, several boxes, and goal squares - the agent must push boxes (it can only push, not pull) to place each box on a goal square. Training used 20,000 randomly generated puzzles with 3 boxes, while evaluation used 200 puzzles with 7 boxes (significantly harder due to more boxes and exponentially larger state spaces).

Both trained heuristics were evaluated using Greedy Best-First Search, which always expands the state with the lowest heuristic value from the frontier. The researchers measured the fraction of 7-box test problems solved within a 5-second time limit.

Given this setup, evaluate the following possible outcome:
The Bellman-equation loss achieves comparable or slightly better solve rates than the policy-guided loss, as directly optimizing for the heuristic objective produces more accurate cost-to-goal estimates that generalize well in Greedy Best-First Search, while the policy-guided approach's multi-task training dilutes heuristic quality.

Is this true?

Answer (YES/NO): NO